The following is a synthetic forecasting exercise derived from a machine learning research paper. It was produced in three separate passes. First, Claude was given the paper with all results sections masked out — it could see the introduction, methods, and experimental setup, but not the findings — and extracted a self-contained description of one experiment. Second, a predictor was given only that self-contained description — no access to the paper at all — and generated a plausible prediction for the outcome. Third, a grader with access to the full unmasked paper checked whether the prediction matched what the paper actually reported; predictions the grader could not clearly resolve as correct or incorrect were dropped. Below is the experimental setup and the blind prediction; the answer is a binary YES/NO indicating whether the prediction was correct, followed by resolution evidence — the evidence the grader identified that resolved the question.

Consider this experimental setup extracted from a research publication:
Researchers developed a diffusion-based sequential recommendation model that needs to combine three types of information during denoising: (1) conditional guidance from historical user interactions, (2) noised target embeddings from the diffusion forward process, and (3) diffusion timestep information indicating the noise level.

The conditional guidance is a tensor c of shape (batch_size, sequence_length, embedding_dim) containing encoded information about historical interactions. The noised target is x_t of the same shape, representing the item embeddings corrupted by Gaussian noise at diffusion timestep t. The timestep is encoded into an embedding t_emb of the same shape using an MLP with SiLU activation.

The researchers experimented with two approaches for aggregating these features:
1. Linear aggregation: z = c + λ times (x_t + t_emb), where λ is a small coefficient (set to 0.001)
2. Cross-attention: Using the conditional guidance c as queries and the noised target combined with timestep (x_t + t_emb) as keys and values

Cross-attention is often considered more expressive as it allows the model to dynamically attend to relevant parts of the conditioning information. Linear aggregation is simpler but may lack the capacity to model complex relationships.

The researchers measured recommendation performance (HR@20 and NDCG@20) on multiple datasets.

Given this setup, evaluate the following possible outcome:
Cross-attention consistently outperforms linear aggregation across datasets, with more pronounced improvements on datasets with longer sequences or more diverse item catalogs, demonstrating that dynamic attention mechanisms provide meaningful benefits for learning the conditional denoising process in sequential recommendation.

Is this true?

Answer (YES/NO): NO